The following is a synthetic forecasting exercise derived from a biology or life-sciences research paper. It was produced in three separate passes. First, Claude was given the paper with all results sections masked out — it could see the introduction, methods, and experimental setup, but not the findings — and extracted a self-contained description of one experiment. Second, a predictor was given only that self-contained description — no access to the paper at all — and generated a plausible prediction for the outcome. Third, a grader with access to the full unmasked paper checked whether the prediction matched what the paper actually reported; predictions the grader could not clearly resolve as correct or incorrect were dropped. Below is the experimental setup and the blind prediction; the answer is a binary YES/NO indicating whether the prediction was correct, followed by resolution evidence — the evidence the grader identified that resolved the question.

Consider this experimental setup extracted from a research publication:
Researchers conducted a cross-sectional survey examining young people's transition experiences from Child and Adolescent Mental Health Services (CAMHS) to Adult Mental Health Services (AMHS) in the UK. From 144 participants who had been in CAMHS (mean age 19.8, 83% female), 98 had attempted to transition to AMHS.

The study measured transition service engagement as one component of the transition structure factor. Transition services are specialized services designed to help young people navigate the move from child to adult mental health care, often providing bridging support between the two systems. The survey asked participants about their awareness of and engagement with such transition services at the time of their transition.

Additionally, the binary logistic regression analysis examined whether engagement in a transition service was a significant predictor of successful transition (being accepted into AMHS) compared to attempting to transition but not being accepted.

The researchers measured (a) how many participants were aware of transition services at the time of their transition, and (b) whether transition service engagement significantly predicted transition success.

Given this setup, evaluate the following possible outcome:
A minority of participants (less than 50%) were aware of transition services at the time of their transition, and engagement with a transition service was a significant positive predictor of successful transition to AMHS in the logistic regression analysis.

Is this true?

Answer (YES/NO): YES